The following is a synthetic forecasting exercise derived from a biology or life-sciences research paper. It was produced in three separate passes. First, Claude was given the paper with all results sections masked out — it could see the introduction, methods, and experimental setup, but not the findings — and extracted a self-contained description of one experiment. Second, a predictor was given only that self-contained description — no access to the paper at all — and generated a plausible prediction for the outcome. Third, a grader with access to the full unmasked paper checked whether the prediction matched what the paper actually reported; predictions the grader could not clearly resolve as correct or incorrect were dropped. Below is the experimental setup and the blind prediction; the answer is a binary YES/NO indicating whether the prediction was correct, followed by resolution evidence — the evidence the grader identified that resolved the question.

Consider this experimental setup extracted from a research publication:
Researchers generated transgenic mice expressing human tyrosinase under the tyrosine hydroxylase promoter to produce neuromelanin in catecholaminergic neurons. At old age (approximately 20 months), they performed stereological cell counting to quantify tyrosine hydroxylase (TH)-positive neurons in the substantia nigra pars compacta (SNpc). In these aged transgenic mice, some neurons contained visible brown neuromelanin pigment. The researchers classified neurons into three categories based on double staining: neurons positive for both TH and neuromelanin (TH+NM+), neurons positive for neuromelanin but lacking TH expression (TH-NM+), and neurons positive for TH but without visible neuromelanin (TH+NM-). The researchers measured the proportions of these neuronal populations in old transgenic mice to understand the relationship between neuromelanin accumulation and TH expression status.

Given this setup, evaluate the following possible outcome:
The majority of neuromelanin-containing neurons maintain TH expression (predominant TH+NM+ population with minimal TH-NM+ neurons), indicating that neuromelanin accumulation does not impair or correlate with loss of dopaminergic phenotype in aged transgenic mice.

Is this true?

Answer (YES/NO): NO